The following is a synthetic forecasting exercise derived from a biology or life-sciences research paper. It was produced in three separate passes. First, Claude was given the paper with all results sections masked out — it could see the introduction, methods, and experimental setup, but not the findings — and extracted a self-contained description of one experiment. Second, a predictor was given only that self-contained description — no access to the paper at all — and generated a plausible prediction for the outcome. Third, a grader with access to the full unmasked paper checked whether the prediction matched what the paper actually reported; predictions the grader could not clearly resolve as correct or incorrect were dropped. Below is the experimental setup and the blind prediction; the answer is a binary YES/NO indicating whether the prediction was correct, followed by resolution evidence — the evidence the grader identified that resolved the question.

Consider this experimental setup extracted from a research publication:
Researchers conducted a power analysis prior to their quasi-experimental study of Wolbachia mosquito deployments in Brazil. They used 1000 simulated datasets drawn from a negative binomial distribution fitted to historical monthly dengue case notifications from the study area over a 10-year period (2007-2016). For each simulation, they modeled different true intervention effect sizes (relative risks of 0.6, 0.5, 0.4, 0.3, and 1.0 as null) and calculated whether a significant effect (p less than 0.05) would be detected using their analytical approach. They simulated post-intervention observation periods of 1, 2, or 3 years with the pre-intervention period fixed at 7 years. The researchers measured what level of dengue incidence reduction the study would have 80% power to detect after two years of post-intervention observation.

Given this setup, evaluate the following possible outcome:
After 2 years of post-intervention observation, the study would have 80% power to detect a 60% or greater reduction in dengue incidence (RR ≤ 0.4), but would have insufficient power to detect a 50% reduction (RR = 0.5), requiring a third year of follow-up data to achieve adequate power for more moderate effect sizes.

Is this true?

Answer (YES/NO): YES